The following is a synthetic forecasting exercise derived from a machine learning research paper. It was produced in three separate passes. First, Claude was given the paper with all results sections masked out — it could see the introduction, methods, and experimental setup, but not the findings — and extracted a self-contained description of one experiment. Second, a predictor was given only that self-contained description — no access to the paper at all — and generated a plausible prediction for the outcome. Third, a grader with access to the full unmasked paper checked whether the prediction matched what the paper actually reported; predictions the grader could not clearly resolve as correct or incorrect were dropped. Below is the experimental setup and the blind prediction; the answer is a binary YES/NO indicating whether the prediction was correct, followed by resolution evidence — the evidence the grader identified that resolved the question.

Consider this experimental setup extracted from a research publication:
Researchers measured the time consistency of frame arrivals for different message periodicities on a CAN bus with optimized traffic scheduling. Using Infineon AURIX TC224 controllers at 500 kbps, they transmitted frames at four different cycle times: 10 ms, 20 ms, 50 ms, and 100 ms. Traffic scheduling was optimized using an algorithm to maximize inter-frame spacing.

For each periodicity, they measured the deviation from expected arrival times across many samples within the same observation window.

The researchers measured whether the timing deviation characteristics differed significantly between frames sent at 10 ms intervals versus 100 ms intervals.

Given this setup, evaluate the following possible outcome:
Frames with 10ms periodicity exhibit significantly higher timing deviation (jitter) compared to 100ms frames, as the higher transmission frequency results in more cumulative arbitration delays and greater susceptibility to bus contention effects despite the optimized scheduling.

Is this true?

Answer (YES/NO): NO